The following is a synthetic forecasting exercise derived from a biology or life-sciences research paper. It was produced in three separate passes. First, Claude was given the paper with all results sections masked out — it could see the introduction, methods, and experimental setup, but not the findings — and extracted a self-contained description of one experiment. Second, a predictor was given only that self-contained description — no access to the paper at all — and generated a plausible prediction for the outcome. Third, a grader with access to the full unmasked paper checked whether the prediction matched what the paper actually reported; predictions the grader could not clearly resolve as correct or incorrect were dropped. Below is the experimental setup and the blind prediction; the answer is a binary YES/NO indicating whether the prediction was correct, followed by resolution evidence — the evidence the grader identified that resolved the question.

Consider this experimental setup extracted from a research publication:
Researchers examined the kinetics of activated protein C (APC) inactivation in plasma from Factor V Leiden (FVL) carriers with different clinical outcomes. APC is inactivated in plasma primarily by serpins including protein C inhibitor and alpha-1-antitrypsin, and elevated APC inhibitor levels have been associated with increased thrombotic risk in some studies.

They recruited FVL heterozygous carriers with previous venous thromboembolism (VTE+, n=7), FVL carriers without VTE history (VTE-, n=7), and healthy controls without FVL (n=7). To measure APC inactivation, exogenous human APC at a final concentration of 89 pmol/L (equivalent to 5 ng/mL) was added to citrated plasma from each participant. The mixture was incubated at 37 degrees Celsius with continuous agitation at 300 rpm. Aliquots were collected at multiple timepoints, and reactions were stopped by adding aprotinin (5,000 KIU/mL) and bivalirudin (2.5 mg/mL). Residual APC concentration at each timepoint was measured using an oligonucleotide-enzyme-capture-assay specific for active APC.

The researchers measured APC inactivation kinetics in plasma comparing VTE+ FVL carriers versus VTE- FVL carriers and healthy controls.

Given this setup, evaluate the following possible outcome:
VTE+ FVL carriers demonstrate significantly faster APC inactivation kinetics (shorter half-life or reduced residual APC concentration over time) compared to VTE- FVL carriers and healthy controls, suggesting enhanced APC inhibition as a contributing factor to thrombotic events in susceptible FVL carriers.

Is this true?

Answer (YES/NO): NO